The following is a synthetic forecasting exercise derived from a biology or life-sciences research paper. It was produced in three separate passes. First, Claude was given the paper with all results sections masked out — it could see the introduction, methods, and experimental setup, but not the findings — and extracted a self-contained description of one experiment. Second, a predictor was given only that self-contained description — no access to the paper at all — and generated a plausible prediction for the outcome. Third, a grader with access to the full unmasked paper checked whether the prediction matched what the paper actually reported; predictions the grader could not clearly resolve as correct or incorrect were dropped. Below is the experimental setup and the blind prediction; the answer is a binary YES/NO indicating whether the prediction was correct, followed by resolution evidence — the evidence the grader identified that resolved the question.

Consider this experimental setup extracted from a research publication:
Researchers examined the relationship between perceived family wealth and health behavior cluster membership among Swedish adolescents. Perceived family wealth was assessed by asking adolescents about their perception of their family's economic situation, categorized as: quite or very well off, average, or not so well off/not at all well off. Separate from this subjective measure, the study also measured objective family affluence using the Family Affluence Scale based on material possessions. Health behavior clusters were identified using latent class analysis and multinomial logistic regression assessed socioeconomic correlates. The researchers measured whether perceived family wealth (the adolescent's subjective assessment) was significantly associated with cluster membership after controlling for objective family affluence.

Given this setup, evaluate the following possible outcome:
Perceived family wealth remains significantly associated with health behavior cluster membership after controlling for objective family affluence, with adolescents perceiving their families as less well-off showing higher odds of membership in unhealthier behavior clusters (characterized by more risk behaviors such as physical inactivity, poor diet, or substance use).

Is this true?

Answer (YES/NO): YES